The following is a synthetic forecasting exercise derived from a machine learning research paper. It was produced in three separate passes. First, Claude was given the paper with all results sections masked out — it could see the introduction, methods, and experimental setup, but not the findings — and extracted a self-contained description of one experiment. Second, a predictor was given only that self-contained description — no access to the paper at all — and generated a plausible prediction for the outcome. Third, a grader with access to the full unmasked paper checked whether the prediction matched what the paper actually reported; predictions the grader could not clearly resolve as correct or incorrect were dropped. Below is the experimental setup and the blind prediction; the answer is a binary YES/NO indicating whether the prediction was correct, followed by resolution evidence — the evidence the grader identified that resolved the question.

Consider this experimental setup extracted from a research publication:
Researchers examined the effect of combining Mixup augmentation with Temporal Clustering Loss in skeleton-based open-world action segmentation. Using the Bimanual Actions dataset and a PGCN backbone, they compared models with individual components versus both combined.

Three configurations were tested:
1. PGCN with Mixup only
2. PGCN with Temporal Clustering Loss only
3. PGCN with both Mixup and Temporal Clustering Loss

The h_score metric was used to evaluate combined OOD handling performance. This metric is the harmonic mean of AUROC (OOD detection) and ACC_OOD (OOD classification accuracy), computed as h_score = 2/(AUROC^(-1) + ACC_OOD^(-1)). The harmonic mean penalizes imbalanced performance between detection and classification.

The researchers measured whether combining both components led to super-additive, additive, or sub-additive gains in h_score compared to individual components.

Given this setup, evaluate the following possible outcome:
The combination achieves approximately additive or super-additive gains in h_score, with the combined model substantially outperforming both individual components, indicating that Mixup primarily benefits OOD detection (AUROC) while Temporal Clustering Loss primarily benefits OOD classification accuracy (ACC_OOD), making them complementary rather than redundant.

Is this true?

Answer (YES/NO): NO